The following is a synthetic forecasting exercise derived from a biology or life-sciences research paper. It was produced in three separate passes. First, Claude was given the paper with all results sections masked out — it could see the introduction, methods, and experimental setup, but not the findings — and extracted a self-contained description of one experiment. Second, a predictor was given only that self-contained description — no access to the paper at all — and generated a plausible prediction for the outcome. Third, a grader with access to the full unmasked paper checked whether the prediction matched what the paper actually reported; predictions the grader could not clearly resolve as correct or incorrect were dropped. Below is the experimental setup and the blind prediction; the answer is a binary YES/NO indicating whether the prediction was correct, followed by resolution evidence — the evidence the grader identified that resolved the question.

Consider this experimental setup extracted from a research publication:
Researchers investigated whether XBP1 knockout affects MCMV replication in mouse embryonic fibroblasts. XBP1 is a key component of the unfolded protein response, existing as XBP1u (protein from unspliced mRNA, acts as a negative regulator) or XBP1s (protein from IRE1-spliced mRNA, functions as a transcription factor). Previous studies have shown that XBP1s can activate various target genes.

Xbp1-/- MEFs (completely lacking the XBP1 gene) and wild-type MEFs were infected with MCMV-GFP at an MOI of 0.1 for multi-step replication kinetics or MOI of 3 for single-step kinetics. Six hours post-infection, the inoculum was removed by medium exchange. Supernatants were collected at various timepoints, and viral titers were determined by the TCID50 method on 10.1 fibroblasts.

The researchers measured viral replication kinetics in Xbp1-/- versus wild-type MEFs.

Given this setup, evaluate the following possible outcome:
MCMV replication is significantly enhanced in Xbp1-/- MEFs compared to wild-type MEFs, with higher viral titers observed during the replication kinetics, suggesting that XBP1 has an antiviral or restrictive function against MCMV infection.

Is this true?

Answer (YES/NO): NO